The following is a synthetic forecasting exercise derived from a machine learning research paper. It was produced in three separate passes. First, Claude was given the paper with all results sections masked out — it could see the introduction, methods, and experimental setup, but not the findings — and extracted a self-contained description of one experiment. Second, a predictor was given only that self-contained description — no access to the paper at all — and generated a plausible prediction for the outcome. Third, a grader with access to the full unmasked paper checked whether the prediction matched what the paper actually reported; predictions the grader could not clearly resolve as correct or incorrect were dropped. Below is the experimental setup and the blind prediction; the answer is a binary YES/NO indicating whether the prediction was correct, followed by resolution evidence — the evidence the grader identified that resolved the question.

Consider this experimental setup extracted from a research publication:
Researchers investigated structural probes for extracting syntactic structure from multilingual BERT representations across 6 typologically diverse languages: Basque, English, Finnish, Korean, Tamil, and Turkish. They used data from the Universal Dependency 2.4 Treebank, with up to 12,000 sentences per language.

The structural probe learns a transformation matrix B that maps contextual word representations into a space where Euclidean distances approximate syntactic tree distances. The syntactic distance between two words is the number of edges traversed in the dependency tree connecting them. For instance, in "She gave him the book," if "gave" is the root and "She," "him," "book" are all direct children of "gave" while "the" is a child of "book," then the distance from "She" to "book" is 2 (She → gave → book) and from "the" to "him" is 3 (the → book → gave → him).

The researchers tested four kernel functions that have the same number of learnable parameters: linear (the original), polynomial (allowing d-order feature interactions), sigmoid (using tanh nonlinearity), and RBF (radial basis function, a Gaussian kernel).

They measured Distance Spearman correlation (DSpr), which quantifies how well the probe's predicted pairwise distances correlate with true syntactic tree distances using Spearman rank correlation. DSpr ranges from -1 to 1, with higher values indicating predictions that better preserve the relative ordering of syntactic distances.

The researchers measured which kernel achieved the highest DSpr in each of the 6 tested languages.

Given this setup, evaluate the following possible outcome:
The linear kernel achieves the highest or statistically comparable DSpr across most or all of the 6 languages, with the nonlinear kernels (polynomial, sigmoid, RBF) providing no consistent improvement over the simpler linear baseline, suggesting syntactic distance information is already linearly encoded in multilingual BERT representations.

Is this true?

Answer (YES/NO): NO